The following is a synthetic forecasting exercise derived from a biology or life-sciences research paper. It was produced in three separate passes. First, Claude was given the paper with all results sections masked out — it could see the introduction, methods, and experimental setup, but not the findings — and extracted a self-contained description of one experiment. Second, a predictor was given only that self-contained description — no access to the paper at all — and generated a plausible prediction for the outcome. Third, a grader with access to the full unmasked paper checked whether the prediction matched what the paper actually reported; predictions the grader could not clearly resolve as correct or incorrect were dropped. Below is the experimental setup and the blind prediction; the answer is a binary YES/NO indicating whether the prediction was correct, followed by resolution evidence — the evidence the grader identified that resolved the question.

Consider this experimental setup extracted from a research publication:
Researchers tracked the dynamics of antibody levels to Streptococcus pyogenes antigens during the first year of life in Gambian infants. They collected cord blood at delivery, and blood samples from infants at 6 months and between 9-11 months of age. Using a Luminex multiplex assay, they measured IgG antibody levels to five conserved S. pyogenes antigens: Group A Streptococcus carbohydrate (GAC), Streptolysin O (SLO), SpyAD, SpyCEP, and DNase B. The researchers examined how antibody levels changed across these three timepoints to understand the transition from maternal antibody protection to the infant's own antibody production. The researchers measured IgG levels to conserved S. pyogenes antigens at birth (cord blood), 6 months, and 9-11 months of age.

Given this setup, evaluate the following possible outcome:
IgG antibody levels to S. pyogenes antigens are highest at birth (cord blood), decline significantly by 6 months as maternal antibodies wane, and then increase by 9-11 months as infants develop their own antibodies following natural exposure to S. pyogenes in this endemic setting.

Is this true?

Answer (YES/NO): NO